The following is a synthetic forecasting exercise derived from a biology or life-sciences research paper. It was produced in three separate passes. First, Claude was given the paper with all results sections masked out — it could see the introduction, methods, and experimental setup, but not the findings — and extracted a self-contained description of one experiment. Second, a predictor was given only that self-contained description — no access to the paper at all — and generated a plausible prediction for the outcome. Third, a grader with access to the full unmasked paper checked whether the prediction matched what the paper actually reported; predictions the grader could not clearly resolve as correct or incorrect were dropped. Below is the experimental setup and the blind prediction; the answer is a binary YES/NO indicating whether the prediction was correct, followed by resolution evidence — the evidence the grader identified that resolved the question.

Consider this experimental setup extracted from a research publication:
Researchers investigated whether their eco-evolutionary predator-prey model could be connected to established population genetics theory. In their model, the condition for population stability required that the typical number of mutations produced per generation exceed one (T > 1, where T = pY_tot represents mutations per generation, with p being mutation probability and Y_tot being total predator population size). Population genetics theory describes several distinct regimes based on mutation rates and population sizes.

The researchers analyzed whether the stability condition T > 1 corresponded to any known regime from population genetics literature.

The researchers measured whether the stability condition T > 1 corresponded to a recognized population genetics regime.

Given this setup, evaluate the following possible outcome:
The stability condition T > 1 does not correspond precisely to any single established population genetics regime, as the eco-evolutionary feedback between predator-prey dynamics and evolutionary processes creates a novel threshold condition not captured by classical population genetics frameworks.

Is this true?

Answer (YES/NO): NO